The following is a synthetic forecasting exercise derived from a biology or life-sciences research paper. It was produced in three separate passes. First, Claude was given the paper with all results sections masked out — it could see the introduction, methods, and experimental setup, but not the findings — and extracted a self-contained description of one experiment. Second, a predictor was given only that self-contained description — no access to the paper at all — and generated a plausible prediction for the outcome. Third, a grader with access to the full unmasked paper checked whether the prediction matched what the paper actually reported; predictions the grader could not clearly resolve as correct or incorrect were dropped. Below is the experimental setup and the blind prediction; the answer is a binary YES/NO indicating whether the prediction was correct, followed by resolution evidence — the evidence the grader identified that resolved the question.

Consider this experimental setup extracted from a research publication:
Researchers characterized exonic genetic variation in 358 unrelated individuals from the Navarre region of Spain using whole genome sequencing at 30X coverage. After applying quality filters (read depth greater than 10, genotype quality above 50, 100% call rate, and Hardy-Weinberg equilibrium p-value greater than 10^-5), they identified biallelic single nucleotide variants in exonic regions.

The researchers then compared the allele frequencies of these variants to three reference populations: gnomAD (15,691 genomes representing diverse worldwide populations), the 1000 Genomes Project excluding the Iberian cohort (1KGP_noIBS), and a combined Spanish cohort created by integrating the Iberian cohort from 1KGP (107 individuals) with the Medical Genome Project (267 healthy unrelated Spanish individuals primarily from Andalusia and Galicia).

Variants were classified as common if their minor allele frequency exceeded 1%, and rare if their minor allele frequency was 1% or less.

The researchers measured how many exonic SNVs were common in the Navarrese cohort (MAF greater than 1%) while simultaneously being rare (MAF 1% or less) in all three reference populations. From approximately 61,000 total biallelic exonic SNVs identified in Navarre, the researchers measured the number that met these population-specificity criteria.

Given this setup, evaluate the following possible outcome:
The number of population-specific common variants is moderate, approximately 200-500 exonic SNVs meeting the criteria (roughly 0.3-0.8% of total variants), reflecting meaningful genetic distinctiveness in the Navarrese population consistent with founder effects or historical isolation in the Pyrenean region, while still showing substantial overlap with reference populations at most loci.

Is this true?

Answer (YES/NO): NO